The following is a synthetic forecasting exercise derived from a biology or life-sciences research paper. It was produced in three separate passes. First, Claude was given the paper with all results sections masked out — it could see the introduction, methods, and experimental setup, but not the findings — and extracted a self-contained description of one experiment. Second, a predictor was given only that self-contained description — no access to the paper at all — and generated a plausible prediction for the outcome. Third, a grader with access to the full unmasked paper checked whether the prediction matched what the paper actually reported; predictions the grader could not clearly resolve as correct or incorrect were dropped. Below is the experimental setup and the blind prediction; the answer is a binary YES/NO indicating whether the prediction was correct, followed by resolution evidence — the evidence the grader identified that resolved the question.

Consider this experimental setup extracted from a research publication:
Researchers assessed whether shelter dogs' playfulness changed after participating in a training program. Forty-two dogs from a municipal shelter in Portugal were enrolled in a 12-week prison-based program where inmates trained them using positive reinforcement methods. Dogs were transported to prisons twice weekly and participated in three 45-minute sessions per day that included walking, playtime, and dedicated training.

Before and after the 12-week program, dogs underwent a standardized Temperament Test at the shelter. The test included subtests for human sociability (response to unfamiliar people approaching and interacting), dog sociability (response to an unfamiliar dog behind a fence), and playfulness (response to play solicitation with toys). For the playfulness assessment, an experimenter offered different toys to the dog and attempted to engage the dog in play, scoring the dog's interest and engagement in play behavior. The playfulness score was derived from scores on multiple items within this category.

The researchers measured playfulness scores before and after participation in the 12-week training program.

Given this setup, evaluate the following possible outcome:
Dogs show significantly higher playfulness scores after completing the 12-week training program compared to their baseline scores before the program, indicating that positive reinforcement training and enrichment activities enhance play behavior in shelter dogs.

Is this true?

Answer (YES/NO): YES